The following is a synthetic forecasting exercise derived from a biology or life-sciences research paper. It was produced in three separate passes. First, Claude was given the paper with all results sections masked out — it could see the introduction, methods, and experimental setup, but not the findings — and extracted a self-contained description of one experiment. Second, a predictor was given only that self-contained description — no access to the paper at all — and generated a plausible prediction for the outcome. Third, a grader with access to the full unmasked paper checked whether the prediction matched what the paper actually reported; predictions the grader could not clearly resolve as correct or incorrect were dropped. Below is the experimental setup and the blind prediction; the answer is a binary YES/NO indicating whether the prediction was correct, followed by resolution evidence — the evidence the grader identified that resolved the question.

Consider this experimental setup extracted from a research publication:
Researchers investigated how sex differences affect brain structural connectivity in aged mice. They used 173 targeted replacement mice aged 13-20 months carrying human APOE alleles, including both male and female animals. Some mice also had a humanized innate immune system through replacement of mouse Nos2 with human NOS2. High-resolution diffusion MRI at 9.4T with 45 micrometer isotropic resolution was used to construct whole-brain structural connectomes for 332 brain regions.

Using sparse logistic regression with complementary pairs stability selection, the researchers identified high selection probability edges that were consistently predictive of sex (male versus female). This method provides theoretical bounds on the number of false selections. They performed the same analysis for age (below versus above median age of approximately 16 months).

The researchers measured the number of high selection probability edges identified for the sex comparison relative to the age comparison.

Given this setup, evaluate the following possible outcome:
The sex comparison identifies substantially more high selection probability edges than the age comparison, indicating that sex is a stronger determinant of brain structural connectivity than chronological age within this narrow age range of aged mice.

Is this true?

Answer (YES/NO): YES